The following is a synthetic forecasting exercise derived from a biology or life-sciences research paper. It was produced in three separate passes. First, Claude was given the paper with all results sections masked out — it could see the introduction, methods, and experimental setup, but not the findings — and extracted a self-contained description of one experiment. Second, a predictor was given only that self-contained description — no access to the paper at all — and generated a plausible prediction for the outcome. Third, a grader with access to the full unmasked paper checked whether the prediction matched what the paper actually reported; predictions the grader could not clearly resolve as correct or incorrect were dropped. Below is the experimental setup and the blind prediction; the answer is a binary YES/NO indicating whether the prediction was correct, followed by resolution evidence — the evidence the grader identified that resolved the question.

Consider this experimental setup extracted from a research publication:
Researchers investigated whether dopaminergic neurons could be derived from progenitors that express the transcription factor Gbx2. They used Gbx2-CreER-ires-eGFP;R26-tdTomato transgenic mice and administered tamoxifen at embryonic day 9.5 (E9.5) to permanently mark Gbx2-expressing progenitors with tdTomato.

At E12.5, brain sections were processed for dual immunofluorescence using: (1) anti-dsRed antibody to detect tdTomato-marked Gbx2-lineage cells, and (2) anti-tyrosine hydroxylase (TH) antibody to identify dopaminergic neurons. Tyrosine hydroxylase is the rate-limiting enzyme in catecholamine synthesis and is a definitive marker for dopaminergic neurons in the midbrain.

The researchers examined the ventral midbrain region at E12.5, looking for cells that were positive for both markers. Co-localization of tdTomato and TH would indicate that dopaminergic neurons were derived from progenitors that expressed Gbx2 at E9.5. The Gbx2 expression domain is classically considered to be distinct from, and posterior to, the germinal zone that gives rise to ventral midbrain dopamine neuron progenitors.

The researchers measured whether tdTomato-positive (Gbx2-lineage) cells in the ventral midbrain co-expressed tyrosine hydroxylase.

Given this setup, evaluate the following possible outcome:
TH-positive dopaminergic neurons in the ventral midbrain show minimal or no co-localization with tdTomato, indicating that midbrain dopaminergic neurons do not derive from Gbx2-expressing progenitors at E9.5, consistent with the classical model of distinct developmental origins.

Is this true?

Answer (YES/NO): NO